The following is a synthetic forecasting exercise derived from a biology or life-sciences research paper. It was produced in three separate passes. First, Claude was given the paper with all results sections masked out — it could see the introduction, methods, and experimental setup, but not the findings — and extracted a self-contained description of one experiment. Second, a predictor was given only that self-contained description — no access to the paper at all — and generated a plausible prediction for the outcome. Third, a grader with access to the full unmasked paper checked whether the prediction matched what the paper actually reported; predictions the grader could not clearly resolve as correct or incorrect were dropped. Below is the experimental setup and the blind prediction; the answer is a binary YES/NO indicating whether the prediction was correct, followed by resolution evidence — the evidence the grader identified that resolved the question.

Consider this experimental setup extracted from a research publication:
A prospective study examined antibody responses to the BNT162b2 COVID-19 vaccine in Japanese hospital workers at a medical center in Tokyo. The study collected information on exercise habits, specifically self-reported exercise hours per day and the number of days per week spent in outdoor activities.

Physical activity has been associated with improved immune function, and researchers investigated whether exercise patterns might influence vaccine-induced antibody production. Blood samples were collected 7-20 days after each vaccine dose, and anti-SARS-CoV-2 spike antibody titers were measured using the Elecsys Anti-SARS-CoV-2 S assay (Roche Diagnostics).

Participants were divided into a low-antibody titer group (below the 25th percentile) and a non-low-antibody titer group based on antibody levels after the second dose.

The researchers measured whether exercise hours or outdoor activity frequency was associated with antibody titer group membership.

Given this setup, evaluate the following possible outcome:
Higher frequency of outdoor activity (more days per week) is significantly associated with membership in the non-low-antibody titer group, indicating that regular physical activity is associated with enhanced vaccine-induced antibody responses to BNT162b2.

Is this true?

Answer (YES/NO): NO